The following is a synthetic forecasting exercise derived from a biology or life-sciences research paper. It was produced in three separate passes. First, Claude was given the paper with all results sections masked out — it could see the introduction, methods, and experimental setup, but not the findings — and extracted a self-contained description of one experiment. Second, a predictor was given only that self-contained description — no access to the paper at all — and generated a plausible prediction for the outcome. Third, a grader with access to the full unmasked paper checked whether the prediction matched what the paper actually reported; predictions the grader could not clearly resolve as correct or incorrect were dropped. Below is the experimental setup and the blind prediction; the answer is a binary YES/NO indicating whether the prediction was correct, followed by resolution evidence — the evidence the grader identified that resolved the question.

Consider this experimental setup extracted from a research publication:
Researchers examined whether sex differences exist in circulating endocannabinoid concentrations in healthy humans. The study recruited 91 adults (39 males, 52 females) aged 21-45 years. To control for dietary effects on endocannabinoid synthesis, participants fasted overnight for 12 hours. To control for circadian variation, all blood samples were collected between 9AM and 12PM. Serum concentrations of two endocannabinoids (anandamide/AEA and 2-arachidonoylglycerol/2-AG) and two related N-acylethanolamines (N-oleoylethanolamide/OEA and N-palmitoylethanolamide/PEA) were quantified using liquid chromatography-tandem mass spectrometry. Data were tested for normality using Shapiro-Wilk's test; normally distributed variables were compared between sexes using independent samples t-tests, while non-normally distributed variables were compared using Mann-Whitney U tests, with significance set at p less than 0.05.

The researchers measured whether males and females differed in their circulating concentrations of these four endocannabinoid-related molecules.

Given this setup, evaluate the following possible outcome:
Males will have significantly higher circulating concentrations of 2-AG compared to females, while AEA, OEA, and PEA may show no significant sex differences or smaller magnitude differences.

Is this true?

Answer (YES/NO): NO